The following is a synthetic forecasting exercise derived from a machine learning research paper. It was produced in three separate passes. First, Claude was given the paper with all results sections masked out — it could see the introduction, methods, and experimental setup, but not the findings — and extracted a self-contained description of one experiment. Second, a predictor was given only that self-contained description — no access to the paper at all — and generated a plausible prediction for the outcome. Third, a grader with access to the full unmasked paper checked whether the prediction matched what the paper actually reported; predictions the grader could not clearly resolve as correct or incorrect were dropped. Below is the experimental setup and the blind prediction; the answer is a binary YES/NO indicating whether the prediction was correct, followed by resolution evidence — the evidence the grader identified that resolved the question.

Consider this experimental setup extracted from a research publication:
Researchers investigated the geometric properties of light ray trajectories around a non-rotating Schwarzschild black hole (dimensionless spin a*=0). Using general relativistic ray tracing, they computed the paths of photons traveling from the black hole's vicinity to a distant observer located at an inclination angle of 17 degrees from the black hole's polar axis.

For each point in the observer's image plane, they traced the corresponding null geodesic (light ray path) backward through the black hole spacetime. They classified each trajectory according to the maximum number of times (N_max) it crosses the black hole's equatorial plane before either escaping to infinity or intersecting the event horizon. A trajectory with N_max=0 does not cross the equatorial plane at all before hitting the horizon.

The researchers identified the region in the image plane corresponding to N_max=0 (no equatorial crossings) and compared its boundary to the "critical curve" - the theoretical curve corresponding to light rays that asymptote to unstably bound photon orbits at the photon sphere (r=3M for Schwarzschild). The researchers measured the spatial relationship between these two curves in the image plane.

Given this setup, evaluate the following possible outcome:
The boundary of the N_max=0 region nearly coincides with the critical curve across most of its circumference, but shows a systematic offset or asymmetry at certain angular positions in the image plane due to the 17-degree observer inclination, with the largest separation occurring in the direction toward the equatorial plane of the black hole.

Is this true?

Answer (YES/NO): NO